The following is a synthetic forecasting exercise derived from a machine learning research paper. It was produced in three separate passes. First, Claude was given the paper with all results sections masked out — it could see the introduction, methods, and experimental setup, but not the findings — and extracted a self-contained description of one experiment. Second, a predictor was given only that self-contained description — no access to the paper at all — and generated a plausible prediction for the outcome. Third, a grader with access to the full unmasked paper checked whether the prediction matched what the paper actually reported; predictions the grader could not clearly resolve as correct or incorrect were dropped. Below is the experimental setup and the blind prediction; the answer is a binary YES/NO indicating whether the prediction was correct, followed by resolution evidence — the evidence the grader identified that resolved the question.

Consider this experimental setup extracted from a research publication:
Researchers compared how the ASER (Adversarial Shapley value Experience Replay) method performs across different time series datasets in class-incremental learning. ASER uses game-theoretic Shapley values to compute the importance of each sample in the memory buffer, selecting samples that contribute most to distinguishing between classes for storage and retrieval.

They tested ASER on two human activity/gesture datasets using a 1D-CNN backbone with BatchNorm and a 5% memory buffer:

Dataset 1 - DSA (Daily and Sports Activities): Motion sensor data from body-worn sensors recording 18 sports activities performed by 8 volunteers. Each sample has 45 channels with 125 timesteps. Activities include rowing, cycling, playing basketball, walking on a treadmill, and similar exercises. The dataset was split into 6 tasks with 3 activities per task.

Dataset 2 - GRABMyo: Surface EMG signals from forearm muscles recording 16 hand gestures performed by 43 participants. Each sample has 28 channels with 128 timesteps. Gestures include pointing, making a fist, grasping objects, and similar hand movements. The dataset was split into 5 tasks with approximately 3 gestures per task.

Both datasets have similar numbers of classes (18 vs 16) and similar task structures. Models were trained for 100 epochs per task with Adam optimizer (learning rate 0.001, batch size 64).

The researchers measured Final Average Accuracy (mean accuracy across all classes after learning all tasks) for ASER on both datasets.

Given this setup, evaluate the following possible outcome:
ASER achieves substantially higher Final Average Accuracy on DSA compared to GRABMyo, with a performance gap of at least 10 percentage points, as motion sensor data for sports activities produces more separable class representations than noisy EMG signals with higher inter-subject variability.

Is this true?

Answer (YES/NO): YES